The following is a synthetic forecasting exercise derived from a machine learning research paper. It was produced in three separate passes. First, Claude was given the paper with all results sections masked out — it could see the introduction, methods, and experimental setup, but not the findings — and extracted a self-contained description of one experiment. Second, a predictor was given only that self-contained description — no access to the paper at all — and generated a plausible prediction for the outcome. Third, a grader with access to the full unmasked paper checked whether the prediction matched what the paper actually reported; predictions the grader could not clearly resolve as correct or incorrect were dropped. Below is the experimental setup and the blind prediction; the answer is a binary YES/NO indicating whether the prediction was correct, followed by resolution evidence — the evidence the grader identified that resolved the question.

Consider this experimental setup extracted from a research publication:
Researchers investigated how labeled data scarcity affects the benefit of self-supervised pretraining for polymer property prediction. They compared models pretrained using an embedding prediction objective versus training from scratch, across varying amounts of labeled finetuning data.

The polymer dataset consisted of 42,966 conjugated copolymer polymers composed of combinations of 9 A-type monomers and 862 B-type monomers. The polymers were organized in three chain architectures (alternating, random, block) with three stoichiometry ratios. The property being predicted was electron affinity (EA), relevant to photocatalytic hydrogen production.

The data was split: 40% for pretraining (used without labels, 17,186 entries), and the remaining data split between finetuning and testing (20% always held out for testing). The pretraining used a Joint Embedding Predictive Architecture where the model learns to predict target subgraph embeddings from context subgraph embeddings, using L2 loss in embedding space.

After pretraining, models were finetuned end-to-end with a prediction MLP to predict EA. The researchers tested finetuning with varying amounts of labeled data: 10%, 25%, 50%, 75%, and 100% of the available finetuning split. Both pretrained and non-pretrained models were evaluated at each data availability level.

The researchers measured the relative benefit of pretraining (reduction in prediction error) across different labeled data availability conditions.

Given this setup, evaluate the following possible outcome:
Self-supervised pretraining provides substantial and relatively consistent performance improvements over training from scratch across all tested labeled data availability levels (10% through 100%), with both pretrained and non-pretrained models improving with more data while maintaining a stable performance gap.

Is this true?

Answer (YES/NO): NO